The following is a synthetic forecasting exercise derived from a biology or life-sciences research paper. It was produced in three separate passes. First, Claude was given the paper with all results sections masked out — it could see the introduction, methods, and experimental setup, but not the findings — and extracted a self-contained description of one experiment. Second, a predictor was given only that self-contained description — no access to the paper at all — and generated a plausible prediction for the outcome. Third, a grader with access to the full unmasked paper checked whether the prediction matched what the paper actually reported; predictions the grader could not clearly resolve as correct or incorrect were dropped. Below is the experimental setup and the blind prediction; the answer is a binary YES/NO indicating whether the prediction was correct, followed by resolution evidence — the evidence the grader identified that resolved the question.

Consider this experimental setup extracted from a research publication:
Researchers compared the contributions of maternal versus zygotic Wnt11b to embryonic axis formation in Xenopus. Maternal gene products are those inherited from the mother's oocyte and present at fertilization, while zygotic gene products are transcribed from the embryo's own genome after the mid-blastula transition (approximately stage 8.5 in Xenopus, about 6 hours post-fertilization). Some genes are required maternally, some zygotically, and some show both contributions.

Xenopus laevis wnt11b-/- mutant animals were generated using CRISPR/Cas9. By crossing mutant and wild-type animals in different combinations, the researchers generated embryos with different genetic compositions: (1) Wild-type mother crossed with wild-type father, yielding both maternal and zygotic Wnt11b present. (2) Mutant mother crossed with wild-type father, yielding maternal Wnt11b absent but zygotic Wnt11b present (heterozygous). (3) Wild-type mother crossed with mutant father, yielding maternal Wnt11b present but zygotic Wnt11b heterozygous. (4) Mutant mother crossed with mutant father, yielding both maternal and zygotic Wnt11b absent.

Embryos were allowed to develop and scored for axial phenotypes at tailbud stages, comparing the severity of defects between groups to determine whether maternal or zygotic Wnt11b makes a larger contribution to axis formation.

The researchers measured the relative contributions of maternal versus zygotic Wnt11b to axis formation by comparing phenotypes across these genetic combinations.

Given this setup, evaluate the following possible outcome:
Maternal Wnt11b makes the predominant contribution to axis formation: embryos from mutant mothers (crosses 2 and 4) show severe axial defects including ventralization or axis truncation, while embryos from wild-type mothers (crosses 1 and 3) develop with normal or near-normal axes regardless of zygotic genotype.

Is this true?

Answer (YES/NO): NO